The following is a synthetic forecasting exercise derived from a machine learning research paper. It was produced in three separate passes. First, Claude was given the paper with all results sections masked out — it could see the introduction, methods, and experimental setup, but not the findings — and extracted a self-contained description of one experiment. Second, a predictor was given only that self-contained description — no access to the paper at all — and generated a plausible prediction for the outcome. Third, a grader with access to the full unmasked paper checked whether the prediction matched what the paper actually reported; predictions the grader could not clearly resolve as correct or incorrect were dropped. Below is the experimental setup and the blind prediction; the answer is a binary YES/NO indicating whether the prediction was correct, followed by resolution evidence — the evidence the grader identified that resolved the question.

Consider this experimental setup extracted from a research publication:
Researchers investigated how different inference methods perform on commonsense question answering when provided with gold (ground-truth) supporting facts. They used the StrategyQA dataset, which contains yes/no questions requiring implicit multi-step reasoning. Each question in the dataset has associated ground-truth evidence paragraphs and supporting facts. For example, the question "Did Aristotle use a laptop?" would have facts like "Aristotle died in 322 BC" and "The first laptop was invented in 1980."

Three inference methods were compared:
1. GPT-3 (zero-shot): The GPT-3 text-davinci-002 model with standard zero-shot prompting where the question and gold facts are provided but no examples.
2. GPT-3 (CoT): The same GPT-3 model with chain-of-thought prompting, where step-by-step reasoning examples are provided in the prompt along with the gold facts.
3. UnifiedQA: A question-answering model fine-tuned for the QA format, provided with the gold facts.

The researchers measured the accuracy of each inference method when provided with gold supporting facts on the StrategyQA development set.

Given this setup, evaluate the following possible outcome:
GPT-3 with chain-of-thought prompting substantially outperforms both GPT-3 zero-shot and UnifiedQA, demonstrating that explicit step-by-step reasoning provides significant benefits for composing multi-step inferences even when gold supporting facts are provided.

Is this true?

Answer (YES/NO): NO